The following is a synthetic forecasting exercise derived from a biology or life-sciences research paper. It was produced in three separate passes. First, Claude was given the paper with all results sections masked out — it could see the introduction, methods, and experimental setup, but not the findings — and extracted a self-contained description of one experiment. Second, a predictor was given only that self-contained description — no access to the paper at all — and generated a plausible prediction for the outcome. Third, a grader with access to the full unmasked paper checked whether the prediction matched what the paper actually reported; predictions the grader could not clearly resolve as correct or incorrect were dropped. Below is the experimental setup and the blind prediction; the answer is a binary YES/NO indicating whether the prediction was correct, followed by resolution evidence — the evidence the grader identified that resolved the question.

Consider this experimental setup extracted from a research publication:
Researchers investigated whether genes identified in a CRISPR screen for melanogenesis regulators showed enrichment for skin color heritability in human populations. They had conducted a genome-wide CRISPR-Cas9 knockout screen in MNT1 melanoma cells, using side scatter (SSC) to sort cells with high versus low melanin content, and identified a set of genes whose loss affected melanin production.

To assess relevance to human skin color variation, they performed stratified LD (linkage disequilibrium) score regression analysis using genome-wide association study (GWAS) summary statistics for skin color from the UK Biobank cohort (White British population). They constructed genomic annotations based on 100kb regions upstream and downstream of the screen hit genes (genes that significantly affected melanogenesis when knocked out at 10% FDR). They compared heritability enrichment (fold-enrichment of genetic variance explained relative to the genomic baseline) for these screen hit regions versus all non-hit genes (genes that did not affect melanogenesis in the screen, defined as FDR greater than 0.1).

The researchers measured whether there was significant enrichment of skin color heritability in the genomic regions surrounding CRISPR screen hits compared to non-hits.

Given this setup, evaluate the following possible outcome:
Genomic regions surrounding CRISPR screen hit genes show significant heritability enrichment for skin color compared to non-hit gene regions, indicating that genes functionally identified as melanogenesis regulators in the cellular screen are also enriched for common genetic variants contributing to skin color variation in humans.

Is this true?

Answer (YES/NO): YES